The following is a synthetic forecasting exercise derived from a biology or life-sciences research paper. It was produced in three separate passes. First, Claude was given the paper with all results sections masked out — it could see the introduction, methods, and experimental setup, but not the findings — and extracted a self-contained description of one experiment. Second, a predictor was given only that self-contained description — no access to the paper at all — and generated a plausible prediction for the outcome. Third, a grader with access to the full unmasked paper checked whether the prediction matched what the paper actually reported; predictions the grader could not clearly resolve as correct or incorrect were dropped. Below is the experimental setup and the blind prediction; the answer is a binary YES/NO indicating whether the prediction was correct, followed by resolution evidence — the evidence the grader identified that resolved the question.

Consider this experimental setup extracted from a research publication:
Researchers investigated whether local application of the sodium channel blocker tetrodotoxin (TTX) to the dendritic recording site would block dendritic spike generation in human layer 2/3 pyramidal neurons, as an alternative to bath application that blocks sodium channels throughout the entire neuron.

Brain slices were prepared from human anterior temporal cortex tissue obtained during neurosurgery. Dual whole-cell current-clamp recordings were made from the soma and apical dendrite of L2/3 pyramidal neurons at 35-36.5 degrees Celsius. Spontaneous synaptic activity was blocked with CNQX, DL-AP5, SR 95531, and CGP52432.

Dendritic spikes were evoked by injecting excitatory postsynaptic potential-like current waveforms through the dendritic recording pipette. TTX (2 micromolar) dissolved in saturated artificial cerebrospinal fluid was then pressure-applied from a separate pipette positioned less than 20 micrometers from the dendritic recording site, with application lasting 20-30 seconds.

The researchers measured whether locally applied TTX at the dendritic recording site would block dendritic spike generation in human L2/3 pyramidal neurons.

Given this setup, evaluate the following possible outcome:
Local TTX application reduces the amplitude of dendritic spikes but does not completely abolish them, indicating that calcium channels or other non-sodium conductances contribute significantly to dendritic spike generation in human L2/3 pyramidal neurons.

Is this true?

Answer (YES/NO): NO